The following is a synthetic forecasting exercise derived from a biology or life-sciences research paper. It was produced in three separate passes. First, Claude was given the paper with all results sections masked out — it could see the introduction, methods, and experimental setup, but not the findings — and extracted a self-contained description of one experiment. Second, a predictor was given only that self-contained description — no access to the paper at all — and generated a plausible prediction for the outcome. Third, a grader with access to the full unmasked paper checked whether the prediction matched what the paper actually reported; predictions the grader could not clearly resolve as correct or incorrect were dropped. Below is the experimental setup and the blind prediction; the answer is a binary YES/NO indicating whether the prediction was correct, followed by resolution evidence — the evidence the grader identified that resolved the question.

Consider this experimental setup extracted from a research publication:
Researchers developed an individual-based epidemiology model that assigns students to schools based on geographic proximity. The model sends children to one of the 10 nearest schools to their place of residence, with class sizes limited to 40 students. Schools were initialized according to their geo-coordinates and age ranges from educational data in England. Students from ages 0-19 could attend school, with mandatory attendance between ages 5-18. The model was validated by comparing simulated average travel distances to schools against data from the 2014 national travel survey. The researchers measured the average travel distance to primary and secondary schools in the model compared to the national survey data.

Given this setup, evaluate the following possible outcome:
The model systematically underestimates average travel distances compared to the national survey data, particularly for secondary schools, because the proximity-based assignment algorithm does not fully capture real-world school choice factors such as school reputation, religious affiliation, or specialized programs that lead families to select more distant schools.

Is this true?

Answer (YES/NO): NO